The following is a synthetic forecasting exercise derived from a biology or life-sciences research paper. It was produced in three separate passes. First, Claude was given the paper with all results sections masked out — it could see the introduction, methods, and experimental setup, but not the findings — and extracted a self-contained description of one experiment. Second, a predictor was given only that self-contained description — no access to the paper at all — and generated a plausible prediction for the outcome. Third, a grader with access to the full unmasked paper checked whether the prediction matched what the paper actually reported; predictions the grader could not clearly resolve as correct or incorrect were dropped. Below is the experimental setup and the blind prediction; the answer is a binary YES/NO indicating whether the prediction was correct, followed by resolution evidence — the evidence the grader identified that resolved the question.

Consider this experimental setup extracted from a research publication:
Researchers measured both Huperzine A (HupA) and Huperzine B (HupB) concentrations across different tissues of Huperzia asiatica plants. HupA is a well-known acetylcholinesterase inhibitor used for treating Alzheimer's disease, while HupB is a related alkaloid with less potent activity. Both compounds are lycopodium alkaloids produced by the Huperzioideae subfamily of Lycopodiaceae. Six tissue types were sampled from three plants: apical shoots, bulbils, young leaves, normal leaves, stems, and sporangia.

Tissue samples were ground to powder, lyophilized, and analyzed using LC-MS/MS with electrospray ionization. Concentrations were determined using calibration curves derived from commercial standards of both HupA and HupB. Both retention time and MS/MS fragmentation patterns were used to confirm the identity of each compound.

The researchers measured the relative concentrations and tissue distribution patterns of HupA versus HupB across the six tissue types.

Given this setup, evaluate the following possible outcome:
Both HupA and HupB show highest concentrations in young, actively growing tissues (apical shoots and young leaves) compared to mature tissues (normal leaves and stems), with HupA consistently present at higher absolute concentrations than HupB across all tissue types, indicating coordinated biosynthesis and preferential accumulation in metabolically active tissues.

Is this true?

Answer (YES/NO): YES